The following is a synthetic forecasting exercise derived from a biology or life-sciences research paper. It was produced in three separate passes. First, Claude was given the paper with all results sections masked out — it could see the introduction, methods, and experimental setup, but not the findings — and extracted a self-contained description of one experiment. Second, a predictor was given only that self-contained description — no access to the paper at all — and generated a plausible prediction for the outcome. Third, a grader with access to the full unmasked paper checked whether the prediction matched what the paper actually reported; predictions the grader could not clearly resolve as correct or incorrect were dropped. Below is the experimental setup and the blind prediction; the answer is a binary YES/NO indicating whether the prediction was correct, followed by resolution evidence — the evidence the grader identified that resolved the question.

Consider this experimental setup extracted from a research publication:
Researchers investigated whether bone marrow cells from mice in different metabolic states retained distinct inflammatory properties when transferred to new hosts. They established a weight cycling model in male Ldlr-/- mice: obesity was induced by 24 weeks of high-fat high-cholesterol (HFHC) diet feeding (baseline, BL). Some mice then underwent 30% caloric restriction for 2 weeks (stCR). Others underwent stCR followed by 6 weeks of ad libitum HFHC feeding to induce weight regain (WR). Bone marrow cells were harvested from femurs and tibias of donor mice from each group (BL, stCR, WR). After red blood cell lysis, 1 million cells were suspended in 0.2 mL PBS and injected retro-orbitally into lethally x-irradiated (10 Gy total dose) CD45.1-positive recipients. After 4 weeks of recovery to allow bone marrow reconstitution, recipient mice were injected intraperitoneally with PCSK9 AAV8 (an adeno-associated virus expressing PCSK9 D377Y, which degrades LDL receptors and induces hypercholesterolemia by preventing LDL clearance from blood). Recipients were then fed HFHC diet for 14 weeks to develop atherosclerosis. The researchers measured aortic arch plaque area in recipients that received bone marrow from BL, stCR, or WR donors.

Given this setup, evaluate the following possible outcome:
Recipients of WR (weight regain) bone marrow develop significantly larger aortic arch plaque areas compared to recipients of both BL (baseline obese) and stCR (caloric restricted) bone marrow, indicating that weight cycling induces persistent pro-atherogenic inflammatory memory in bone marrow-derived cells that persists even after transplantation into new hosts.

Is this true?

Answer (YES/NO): NO